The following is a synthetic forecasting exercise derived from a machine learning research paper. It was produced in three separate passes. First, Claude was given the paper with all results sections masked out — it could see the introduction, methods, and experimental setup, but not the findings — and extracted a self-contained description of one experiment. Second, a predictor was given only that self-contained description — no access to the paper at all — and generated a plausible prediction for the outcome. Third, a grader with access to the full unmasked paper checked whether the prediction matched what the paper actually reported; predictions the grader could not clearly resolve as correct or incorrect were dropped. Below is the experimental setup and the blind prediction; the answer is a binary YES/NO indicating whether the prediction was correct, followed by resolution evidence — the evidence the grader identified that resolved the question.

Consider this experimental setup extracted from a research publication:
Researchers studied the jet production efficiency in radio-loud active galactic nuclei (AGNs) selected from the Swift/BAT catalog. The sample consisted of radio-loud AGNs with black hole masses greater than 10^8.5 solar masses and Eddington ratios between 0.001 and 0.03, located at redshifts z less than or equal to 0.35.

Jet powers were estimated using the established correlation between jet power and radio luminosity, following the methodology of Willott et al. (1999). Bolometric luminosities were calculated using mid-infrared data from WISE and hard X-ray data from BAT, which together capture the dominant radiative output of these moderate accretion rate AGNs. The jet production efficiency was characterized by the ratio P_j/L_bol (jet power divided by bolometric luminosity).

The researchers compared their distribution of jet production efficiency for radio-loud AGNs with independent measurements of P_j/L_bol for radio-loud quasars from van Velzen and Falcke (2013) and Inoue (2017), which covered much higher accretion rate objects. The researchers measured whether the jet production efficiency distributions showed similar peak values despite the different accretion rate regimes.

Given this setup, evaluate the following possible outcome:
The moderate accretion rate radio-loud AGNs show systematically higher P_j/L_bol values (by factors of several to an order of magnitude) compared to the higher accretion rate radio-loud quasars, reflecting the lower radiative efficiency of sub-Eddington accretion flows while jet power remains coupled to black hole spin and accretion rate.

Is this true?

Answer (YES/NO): NO